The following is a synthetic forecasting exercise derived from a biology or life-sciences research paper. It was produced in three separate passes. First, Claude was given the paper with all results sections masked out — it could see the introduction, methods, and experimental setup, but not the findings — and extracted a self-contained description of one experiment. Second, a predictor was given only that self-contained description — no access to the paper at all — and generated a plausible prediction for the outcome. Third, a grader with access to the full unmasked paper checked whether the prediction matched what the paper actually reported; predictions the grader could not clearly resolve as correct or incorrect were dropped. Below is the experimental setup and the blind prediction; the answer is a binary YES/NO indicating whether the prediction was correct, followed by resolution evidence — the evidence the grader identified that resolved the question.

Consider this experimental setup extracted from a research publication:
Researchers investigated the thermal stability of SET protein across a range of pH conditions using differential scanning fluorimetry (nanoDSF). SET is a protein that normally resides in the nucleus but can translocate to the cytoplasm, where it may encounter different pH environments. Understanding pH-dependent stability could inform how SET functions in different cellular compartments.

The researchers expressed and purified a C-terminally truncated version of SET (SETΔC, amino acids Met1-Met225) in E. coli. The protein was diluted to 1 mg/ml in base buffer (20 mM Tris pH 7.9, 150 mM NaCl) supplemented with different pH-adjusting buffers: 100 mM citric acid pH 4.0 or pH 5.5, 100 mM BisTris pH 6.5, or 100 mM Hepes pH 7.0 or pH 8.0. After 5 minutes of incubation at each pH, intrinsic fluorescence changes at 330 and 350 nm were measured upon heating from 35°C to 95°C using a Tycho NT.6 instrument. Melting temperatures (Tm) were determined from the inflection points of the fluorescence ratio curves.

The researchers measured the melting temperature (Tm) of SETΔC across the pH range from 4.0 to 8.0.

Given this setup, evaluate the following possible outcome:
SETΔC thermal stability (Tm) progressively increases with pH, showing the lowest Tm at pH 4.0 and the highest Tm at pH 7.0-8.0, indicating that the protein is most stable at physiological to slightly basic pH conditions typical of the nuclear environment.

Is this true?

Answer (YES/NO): NO